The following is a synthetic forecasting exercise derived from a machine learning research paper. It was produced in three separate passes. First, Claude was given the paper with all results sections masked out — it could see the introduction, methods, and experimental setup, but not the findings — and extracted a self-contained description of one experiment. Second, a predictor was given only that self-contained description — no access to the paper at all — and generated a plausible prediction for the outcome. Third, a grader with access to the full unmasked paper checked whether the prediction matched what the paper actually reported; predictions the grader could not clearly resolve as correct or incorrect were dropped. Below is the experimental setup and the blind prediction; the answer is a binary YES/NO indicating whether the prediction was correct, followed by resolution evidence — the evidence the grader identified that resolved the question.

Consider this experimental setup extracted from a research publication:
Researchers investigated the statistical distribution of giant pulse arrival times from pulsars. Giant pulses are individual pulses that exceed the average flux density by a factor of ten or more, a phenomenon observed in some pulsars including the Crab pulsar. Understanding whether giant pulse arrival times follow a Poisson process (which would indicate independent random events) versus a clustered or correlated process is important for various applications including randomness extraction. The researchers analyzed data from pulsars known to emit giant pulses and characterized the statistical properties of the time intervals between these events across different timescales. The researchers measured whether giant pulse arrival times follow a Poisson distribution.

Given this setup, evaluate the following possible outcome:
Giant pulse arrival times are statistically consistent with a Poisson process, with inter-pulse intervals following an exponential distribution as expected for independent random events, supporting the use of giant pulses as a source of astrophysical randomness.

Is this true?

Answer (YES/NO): YES